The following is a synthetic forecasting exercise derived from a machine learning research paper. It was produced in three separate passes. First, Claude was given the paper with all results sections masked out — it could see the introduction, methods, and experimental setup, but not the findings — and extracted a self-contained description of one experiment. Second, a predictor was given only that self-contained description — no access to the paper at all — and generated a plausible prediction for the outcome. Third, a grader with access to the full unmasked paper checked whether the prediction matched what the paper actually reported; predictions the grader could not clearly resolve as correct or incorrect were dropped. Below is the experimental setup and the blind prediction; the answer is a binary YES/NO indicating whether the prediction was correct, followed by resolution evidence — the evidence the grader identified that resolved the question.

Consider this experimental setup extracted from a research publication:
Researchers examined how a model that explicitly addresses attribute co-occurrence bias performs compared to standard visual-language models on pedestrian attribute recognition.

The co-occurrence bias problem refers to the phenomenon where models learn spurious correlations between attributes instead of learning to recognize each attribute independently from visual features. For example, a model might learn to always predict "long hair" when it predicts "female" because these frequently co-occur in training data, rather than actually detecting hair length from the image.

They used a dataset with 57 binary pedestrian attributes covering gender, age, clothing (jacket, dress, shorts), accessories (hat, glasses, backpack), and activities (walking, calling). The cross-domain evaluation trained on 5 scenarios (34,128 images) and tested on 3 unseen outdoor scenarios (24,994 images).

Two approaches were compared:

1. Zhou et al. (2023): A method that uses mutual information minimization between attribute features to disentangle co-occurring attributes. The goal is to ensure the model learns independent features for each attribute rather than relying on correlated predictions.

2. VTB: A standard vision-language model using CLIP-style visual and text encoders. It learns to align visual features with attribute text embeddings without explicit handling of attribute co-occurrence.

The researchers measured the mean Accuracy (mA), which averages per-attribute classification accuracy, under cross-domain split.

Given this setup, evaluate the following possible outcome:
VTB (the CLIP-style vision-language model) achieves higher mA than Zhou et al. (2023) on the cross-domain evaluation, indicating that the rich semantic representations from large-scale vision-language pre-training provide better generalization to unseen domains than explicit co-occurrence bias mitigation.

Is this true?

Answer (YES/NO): YES